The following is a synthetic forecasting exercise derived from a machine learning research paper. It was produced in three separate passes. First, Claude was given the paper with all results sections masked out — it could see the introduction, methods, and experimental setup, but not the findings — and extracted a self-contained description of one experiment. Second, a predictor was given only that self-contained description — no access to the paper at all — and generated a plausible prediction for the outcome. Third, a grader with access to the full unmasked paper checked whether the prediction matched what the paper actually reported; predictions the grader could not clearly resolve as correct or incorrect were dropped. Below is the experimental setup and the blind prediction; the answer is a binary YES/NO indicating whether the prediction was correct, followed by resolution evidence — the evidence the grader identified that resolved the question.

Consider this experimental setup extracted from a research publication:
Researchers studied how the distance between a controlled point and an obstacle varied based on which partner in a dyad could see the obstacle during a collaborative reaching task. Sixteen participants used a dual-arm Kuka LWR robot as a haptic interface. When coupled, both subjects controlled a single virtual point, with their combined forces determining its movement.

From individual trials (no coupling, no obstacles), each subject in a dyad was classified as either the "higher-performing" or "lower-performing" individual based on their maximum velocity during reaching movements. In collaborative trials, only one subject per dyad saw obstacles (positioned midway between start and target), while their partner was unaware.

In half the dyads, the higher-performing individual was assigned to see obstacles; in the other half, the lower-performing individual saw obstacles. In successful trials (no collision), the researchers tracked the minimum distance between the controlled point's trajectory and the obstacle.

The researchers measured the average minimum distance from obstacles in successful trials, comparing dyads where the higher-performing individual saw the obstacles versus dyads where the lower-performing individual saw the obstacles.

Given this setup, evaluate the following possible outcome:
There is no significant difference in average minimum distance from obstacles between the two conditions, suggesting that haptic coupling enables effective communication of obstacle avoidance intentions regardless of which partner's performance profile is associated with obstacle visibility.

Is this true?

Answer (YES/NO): NO